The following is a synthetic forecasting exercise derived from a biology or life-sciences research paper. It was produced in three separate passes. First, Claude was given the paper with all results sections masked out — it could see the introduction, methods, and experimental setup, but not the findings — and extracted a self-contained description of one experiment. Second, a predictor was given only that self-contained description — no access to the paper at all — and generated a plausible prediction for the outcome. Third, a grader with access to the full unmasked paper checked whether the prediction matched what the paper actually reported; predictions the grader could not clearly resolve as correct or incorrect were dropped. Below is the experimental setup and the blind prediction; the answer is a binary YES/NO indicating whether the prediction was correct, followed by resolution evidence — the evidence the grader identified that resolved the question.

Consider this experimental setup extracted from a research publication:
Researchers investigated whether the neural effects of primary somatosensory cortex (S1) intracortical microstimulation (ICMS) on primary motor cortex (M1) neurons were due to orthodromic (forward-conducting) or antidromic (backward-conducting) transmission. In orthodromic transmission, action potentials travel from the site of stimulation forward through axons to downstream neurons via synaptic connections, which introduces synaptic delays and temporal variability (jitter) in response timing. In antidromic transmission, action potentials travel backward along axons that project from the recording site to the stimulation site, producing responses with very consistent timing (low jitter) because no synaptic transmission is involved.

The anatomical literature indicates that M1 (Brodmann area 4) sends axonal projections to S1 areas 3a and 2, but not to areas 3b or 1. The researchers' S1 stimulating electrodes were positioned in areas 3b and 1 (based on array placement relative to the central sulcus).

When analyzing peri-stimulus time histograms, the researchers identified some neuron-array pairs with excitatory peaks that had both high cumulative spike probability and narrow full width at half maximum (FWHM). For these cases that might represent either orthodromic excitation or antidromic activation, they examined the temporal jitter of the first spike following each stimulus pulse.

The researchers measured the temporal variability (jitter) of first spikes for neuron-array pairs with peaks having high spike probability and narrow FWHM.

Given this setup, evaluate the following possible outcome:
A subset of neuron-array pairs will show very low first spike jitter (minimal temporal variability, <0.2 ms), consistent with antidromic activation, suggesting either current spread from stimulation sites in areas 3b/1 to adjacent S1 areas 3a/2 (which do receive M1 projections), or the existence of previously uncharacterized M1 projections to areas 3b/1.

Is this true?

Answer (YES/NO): NO